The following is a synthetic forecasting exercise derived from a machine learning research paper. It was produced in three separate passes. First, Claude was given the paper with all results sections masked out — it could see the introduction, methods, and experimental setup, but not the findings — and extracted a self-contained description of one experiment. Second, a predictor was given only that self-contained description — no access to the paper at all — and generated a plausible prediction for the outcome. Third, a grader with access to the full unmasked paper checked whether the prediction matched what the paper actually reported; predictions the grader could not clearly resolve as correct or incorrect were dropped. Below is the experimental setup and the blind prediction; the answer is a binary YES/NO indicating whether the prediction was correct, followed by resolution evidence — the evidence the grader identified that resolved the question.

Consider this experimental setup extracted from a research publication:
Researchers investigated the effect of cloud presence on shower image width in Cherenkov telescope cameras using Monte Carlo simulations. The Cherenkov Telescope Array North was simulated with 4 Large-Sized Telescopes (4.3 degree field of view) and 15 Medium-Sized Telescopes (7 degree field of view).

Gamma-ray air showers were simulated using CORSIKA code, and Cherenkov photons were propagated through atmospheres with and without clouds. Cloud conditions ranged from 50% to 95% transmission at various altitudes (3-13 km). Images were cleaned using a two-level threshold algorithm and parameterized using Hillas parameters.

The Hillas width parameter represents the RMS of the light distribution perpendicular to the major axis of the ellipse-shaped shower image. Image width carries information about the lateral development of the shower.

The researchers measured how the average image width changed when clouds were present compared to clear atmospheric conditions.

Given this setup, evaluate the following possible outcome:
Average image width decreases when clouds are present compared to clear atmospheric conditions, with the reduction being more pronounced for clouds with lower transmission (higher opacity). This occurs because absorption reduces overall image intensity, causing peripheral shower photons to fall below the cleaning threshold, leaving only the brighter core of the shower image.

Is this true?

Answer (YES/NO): NO